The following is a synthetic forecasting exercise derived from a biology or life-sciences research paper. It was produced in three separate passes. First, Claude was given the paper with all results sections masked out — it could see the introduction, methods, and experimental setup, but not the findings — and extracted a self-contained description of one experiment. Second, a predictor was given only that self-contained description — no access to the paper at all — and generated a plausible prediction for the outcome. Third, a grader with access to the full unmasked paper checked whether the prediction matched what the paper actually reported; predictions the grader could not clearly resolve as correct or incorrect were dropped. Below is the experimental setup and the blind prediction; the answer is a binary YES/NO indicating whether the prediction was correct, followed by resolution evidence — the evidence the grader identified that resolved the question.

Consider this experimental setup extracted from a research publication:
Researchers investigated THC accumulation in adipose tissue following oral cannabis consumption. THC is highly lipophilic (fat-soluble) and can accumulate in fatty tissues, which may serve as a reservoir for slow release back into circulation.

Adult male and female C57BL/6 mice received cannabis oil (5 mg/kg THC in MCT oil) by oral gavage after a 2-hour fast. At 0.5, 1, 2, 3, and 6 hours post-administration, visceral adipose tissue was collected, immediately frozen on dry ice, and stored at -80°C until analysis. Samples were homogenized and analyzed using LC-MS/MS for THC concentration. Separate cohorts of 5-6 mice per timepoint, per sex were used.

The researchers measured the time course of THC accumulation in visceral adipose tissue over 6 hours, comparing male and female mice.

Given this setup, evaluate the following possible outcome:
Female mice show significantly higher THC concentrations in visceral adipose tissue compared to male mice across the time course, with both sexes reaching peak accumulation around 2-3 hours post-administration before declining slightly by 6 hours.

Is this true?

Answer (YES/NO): NO